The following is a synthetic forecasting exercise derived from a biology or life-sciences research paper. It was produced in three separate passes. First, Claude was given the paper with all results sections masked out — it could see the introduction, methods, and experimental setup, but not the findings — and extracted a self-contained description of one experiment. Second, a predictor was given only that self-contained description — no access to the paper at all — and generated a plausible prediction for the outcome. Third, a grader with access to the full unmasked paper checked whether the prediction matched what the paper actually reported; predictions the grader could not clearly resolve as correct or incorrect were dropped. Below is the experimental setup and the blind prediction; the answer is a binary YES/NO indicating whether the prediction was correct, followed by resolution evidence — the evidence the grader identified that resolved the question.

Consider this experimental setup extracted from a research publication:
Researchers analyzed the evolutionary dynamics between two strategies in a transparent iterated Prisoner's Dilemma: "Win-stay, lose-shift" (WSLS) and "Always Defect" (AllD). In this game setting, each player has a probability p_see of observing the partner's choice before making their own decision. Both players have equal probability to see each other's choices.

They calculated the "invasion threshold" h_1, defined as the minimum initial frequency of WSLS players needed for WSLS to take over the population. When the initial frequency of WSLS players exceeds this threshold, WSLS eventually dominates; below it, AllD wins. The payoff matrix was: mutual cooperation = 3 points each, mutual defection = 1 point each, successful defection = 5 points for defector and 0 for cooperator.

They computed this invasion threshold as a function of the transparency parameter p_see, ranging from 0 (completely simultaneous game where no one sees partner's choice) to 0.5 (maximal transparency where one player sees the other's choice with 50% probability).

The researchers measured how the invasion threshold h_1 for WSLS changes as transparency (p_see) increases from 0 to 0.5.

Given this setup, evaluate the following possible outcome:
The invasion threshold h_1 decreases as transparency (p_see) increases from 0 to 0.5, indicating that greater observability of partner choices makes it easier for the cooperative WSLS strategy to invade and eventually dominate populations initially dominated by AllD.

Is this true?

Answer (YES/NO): YES